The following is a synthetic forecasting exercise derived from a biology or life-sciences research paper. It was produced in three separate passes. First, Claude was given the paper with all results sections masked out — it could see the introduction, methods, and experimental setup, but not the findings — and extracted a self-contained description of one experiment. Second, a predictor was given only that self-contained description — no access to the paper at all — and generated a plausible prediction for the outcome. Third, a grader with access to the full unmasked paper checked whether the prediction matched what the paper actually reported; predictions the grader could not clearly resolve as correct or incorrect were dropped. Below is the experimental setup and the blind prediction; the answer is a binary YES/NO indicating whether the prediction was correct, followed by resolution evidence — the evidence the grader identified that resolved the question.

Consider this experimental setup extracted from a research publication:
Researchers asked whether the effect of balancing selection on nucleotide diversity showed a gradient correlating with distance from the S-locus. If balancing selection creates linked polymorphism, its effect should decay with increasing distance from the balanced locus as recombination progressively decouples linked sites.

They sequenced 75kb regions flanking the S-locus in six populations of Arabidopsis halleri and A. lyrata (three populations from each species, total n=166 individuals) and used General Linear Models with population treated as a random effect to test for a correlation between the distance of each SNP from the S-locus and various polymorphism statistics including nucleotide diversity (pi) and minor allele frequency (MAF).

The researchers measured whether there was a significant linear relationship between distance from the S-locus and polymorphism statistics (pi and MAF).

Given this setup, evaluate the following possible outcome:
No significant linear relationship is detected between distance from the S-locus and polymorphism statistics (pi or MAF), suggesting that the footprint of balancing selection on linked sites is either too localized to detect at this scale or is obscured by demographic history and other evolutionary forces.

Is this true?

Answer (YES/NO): NO